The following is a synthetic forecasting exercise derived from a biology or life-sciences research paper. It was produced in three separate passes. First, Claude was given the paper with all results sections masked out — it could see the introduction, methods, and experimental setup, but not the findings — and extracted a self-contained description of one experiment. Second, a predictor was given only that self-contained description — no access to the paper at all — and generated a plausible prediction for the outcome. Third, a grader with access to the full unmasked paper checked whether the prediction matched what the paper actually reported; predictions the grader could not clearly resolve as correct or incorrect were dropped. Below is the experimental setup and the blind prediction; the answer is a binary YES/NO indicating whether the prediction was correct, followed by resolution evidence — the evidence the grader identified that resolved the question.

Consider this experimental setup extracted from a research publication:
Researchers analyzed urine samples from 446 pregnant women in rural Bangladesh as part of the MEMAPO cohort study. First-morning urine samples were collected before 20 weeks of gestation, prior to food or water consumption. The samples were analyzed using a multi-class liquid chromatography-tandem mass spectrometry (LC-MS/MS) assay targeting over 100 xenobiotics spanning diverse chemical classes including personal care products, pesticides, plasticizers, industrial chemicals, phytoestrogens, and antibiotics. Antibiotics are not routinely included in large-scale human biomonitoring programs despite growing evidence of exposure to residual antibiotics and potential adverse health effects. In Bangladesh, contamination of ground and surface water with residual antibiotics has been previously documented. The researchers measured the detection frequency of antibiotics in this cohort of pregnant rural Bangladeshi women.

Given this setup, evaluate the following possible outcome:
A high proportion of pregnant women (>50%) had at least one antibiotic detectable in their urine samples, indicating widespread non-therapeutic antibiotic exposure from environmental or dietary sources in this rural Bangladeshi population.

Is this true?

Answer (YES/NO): NO